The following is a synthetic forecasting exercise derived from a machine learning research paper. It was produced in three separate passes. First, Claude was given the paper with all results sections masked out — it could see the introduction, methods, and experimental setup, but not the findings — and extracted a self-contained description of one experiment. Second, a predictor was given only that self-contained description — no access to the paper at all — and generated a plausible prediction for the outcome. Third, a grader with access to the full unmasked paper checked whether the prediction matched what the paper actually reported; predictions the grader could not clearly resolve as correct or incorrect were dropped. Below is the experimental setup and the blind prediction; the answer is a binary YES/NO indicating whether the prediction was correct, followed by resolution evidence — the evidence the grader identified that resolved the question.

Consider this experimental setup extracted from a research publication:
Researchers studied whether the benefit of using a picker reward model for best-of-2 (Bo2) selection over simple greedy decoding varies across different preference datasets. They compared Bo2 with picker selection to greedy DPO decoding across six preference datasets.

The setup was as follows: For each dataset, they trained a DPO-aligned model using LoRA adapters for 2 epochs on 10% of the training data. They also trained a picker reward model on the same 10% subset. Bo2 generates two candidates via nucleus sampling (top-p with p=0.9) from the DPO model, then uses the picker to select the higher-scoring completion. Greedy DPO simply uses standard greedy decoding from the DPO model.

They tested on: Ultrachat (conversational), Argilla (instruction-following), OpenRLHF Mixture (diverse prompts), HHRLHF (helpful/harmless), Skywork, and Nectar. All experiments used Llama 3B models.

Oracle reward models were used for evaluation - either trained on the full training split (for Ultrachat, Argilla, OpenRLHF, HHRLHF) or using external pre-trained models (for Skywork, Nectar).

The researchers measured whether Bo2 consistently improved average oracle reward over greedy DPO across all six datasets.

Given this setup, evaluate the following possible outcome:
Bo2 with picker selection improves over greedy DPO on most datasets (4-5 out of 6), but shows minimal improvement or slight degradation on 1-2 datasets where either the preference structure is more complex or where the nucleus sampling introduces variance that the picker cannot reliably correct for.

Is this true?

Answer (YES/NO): NO